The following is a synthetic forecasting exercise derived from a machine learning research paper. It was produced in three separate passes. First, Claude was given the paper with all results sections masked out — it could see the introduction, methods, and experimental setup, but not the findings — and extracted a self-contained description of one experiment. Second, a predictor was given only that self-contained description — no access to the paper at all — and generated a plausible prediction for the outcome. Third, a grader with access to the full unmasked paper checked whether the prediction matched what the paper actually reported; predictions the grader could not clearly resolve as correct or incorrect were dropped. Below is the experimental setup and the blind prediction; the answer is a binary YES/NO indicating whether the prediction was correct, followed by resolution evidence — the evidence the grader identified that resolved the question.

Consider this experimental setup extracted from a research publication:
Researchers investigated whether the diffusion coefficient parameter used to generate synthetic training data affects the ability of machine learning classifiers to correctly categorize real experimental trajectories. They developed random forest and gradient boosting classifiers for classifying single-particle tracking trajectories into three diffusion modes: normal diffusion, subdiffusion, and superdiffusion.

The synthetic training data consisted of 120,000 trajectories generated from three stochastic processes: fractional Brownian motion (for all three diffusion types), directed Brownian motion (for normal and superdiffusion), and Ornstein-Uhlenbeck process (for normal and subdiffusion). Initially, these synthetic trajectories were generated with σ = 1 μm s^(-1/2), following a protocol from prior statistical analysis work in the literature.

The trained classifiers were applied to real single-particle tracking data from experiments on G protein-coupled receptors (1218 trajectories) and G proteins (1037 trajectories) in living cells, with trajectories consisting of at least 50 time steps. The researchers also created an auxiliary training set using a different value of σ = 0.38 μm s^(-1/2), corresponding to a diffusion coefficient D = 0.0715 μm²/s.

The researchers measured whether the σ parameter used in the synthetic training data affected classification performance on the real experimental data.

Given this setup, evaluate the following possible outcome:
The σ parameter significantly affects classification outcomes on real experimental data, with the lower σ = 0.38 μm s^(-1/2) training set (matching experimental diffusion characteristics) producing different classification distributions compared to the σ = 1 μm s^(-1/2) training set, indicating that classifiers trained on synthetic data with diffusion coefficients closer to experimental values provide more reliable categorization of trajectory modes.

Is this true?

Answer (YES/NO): YES